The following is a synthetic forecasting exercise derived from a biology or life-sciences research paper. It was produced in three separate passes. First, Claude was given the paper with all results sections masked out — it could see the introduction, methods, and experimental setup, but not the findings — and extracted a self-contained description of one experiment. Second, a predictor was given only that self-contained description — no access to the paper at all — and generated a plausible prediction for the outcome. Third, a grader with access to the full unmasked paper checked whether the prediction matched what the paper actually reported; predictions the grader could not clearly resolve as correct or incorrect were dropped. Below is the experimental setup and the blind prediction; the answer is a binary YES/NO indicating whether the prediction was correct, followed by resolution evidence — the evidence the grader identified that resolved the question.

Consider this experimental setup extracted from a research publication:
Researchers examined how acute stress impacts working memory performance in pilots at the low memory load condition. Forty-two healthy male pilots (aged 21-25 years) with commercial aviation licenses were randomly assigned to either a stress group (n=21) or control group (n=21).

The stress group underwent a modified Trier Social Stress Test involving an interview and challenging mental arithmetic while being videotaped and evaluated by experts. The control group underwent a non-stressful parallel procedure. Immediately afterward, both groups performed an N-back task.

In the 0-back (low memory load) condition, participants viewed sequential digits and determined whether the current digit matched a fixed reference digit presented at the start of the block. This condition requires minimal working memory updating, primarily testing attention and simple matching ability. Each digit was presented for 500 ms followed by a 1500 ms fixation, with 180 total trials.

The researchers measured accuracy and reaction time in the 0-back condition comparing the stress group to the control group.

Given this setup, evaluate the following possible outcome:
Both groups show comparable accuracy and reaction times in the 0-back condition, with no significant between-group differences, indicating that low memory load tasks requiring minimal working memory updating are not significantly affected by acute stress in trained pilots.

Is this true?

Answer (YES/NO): YES